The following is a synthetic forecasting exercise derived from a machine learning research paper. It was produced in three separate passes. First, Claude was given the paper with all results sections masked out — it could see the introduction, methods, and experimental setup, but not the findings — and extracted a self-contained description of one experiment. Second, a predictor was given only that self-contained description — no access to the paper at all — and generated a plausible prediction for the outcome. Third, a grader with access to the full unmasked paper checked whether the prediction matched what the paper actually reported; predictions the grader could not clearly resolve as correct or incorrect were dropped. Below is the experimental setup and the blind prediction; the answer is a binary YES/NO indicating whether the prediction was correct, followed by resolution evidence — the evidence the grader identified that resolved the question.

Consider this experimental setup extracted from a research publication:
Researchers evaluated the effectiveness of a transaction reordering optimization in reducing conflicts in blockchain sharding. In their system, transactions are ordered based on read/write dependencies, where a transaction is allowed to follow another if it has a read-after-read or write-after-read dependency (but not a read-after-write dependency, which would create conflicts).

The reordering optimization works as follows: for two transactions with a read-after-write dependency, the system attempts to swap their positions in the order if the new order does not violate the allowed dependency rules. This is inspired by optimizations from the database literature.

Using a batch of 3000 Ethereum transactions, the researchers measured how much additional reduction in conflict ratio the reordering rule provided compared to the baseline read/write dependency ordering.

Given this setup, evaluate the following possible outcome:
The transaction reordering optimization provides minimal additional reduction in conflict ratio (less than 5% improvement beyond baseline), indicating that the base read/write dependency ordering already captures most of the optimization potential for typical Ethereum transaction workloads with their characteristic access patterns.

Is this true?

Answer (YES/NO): YES